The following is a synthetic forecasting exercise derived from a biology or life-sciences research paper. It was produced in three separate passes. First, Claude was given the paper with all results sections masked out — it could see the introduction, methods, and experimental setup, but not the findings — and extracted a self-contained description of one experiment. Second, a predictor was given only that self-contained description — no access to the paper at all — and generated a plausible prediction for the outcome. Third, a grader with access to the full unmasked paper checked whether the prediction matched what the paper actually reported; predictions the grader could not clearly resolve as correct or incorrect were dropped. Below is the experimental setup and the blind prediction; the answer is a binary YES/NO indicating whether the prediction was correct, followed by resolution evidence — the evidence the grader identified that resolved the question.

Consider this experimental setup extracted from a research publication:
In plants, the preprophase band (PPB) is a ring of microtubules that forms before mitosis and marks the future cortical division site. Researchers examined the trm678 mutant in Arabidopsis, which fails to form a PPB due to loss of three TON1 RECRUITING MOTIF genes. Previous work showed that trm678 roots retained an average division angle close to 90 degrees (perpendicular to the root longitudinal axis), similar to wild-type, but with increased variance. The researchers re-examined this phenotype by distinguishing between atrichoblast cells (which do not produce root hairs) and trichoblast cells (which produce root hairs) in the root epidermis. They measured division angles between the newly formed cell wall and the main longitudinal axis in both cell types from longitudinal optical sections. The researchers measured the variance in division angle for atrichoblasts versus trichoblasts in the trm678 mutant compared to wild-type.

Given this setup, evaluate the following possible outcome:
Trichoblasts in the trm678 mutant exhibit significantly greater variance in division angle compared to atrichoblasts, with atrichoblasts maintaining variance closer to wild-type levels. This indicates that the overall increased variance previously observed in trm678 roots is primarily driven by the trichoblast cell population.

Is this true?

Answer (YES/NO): NO